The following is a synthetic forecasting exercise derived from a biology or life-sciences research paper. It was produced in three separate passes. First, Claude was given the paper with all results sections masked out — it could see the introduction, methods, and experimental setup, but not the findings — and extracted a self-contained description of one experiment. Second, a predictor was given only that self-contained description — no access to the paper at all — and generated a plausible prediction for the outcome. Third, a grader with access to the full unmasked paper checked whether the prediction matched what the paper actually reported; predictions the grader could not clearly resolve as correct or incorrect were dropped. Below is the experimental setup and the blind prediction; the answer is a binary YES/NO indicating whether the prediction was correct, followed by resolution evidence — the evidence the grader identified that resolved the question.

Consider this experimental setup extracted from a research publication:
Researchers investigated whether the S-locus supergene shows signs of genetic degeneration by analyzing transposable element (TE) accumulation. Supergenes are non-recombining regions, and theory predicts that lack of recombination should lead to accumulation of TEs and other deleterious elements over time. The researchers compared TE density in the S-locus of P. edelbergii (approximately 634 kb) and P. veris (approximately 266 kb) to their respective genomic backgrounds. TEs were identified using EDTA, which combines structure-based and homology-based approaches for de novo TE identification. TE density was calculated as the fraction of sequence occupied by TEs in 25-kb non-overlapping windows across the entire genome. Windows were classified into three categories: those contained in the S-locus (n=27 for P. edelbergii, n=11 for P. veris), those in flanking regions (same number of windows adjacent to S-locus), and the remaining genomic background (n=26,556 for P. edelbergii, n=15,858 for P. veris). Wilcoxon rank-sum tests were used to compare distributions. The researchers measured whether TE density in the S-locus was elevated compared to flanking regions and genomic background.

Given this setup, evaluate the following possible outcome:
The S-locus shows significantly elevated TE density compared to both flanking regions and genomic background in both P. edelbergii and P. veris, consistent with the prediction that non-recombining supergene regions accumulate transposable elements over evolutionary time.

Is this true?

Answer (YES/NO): NO